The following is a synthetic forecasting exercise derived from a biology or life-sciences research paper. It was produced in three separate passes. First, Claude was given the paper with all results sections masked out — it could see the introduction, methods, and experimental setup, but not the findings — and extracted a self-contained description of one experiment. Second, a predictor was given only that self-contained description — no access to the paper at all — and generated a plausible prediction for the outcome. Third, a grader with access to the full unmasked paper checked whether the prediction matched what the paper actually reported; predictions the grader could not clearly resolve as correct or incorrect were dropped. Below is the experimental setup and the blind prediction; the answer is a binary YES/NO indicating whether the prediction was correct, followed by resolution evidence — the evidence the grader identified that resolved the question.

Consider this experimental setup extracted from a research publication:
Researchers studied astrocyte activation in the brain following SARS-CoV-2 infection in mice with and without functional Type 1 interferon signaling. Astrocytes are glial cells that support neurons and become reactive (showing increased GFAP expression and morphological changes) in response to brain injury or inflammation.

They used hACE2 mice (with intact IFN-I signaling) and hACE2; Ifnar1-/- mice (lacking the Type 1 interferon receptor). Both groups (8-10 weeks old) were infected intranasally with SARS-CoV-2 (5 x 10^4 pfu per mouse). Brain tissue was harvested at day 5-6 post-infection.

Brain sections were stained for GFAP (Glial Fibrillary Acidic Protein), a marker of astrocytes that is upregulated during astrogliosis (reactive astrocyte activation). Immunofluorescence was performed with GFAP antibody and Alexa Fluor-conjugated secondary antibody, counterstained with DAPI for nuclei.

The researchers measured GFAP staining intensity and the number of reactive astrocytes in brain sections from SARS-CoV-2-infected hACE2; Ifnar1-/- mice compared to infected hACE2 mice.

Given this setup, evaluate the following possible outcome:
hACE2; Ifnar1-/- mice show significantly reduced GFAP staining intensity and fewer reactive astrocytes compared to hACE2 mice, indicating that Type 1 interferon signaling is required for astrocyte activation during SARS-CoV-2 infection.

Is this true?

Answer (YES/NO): NO